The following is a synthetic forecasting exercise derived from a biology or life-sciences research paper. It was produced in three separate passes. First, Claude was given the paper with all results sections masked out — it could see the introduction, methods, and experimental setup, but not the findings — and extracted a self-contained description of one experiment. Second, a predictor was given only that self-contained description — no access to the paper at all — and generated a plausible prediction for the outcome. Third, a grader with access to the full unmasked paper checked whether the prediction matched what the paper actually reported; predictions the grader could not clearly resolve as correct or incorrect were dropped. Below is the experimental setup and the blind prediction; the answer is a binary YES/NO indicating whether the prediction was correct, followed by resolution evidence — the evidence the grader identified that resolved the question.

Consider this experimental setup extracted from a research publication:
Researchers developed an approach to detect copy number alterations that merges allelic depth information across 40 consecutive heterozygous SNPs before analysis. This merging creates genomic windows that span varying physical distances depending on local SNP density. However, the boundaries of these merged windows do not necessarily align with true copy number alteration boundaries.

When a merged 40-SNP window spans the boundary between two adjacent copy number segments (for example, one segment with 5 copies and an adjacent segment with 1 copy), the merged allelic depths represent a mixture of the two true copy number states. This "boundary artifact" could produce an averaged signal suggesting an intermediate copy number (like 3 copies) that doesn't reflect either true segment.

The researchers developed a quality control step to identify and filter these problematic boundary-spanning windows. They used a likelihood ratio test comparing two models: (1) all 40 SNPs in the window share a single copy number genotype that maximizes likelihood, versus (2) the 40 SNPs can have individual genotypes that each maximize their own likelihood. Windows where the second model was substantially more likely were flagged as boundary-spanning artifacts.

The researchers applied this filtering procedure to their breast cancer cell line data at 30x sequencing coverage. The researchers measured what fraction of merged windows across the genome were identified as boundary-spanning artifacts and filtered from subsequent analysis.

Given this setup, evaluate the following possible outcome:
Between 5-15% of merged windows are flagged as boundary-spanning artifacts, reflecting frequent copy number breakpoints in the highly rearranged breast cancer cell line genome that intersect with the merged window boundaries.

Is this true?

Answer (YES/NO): NO